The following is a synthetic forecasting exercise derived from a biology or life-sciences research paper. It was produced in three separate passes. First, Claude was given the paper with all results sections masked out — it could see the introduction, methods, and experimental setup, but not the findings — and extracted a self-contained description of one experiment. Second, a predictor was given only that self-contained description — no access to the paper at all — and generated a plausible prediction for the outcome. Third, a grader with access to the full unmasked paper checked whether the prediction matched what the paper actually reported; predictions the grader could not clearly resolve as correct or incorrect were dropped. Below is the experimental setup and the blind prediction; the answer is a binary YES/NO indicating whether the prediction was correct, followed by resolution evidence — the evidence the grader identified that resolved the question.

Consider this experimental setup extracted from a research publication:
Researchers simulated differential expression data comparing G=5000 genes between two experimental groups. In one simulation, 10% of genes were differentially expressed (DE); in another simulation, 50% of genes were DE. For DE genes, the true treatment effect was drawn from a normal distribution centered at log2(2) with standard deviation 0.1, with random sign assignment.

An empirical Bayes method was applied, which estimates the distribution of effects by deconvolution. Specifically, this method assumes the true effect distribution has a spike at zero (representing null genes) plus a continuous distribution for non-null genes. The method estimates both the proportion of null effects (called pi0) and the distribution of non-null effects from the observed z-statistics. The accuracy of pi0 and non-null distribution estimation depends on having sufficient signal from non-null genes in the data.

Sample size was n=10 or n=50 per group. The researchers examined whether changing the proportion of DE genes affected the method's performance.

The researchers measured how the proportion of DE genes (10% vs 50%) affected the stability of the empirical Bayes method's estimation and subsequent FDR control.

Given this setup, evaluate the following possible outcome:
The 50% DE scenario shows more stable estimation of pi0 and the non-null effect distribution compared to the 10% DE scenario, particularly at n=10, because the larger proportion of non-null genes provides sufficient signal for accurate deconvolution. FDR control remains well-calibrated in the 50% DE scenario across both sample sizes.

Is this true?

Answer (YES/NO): NO